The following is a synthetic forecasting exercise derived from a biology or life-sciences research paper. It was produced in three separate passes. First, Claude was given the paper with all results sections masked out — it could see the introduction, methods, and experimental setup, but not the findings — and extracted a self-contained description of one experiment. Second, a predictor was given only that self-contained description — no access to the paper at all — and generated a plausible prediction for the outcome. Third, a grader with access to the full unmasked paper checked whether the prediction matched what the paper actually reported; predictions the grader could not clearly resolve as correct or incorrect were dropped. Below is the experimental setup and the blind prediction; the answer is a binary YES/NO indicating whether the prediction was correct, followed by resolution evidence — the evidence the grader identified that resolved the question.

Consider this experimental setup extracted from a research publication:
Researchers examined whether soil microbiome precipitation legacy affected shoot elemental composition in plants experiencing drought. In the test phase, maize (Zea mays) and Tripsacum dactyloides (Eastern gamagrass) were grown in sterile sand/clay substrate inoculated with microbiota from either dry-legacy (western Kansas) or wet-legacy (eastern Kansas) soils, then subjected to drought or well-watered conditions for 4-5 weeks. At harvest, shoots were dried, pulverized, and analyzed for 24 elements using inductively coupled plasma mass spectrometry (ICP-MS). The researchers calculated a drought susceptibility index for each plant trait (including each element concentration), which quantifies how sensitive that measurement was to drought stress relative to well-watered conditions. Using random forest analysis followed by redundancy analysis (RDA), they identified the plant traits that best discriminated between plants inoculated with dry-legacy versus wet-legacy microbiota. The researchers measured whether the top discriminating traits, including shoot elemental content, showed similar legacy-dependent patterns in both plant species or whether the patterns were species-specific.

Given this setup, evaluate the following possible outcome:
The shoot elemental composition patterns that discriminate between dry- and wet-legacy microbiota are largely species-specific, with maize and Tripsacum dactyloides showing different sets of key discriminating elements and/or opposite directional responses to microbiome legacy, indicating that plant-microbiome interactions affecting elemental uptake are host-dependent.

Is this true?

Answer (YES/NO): NO